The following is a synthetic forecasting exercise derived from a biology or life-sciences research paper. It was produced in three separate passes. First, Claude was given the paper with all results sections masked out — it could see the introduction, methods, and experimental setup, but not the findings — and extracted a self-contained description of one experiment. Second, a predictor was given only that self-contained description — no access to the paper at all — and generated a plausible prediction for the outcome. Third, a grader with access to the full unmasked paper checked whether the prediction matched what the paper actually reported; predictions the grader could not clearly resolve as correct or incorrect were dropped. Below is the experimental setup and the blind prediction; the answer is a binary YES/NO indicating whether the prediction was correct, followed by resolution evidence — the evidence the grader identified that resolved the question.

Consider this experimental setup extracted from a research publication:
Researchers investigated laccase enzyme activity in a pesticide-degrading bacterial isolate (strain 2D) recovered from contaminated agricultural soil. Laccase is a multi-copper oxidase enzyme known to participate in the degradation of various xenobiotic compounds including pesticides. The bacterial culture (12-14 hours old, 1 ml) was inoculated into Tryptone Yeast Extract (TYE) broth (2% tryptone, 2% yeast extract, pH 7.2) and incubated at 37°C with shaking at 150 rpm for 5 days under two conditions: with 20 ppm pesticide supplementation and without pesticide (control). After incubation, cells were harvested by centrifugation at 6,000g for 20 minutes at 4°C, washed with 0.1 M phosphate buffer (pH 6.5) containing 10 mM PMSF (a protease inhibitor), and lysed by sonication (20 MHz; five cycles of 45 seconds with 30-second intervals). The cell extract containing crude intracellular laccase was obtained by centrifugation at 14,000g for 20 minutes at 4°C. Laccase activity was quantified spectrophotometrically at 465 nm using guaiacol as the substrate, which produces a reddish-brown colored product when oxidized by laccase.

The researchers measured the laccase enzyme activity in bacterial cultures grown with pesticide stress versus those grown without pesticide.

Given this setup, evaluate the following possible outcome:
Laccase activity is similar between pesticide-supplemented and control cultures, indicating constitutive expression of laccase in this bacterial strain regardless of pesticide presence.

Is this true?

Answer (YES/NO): NO